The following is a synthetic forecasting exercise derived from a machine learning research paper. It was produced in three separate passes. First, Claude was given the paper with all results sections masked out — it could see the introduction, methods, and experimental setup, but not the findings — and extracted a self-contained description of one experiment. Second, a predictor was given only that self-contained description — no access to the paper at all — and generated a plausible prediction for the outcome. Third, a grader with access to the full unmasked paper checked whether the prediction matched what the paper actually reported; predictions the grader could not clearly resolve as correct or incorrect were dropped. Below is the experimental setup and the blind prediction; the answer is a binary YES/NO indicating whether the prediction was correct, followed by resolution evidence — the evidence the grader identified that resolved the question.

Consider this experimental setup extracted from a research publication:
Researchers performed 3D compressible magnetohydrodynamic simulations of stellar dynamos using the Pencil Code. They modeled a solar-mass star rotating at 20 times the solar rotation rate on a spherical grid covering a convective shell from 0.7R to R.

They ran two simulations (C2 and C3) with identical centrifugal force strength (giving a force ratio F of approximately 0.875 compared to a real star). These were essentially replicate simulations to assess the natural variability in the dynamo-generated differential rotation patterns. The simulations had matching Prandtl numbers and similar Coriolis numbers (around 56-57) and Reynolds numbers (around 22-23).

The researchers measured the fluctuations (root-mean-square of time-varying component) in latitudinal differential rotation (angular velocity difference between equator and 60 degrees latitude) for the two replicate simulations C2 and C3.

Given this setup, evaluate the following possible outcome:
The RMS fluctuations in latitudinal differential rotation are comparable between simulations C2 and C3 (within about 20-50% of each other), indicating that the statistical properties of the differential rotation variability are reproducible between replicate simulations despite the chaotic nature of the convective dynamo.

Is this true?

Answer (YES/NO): YES